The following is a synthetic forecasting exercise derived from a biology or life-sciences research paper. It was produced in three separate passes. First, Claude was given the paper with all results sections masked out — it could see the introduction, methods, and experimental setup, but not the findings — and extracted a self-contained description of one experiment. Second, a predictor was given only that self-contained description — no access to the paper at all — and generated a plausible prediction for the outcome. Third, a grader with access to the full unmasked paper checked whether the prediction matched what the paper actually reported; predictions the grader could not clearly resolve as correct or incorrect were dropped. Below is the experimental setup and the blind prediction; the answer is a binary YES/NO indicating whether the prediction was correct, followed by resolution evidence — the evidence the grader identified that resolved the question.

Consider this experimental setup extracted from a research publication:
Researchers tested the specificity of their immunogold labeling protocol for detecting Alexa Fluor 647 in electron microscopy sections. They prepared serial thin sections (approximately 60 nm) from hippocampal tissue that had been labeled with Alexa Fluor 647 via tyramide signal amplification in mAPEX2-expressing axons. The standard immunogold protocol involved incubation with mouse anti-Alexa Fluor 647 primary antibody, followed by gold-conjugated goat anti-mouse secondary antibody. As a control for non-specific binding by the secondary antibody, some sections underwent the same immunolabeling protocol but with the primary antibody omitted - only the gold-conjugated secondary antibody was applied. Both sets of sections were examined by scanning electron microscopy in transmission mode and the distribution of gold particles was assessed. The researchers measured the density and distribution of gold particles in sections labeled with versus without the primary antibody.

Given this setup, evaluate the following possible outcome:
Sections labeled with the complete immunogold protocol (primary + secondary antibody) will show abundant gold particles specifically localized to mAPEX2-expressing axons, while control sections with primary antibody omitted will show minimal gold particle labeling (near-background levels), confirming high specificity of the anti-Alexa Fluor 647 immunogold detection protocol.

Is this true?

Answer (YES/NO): YES